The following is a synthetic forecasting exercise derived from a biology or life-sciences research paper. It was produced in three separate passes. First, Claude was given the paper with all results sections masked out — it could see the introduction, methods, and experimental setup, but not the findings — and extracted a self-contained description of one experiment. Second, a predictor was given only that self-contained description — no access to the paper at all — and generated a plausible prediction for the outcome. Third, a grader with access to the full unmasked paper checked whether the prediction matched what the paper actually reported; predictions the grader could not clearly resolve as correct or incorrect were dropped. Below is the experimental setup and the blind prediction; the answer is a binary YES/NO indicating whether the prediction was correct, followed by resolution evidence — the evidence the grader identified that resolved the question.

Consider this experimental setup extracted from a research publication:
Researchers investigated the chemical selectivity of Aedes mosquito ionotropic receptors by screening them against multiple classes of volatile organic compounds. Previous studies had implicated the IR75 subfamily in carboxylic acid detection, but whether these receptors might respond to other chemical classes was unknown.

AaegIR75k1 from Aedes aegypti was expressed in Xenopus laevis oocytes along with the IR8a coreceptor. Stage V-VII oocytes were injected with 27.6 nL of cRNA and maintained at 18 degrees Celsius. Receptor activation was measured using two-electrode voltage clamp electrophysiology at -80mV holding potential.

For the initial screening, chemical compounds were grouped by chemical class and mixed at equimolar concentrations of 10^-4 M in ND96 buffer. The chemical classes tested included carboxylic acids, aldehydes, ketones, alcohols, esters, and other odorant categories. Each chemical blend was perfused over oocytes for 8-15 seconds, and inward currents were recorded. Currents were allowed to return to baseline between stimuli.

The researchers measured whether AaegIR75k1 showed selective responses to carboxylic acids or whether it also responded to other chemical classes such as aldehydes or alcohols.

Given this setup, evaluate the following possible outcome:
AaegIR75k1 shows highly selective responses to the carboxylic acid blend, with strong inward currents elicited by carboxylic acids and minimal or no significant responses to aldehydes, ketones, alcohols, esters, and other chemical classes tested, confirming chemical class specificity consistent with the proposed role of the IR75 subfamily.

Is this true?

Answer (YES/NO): YES